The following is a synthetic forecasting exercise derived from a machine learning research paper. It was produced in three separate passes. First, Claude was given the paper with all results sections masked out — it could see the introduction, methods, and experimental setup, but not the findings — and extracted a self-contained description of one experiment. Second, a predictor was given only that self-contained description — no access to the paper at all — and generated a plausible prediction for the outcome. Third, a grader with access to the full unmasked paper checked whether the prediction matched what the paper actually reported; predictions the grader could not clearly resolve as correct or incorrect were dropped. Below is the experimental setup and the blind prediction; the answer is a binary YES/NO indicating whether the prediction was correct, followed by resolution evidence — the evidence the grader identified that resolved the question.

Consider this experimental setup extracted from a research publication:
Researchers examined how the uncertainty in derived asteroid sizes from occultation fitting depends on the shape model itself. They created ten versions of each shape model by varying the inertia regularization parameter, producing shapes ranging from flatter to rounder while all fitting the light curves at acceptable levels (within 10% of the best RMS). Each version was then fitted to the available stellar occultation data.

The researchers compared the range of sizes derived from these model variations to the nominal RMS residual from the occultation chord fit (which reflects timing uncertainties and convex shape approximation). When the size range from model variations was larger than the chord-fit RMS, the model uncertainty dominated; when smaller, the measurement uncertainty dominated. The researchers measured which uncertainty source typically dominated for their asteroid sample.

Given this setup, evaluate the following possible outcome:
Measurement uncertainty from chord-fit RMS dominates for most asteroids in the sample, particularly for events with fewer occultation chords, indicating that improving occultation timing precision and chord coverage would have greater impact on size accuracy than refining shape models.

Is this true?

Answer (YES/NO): NO